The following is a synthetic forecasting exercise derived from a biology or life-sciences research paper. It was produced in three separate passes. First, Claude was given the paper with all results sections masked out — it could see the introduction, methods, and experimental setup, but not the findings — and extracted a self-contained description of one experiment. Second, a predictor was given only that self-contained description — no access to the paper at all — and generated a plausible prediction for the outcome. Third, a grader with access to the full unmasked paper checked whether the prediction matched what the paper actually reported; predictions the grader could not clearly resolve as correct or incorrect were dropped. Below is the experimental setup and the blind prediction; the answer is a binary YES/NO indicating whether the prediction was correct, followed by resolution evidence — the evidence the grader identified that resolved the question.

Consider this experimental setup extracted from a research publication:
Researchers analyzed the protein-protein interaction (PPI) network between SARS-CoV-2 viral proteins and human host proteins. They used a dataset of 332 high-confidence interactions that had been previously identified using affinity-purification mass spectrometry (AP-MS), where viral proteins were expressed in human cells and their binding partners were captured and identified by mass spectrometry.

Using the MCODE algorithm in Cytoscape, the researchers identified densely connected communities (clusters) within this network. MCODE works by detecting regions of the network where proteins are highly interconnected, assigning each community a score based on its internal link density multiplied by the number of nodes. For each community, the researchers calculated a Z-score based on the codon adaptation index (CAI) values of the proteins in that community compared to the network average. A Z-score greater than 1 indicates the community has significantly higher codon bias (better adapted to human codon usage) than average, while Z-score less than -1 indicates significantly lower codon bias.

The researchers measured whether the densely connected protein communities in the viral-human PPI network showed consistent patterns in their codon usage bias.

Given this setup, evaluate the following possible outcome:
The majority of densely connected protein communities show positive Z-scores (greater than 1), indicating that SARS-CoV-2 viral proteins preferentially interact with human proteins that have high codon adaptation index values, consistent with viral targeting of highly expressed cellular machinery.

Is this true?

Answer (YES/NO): YES